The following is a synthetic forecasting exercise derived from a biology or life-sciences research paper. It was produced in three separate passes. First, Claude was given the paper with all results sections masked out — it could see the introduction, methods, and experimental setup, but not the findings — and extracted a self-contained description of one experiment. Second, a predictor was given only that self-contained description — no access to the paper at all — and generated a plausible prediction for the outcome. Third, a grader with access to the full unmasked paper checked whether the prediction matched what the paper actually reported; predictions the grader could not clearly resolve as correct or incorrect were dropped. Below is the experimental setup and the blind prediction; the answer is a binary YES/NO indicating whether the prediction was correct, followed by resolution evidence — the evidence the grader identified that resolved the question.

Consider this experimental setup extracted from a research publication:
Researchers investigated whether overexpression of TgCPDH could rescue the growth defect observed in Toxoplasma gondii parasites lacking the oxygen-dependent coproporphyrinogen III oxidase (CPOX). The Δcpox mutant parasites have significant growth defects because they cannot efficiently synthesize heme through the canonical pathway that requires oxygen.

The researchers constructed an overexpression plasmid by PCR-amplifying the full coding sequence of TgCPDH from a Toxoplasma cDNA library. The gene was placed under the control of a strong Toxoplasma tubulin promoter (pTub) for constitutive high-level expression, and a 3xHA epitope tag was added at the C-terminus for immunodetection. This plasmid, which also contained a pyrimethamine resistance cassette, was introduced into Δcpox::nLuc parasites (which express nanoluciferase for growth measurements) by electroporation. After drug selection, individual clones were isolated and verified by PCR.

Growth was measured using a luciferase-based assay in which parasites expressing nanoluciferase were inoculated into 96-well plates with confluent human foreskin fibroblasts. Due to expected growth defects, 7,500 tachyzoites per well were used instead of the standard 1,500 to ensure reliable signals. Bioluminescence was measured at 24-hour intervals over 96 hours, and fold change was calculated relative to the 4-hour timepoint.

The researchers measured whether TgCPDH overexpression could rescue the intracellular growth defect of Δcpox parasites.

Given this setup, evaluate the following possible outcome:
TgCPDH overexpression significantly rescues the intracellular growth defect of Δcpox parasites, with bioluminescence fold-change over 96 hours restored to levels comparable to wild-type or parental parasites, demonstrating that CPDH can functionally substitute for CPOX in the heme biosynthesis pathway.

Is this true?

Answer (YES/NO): NO